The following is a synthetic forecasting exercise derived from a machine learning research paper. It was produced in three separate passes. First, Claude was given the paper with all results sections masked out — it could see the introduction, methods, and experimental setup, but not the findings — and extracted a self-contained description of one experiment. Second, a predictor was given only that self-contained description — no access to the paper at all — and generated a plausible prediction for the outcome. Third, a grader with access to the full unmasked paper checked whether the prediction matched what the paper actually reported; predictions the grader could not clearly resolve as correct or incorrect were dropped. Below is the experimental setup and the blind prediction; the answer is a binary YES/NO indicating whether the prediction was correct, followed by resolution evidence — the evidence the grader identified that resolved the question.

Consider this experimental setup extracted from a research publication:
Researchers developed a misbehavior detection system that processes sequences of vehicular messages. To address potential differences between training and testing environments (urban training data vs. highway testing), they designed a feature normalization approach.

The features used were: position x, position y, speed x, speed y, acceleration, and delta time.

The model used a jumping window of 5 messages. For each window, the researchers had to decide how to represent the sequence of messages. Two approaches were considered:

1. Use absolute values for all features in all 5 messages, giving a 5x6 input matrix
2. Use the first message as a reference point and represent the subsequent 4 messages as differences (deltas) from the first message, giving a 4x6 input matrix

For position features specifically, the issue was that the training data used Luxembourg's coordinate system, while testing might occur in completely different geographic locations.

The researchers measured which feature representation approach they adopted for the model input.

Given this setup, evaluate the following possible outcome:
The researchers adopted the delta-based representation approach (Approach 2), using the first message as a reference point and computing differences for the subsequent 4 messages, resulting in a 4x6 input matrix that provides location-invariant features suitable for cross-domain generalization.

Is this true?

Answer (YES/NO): YES